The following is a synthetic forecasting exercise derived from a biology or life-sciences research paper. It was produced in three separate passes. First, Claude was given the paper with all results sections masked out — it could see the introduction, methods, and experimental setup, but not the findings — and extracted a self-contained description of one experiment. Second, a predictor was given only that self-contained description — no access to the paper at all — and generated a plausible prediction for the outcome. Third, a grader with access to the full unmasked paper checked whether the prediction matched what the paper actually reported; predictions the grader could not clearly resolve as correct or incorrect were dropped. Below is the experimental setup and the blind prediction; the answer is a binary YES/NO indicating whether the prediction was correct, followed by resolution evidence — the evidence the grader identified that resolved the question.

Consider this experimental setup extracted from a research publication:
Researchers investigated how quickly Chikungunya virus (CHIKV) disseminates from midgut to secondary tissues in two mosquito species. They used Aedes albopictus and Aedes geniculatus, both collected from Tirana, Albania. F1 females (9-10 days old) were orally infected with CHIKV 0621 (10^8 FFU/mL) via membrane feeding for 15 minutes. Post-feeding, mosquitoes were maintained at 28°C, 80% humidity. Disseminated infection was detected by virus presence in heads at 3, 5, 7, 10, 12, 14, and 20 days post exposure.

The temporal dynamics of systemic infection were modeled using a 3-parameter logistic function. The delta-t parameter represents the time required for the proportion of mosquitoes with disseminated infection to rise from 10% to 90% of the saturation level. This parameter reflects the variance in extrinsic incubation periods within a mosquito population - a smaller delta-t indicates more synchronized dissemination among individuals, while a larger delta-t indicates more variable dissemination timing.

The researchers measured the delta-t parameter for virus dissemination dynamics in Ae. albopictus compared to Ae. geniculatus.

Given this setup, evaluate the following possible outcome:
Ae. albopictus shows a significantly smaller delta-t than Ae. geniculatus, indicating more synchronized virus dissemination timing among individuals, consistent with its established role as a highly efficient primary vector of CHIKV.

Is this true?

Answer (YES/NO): YES